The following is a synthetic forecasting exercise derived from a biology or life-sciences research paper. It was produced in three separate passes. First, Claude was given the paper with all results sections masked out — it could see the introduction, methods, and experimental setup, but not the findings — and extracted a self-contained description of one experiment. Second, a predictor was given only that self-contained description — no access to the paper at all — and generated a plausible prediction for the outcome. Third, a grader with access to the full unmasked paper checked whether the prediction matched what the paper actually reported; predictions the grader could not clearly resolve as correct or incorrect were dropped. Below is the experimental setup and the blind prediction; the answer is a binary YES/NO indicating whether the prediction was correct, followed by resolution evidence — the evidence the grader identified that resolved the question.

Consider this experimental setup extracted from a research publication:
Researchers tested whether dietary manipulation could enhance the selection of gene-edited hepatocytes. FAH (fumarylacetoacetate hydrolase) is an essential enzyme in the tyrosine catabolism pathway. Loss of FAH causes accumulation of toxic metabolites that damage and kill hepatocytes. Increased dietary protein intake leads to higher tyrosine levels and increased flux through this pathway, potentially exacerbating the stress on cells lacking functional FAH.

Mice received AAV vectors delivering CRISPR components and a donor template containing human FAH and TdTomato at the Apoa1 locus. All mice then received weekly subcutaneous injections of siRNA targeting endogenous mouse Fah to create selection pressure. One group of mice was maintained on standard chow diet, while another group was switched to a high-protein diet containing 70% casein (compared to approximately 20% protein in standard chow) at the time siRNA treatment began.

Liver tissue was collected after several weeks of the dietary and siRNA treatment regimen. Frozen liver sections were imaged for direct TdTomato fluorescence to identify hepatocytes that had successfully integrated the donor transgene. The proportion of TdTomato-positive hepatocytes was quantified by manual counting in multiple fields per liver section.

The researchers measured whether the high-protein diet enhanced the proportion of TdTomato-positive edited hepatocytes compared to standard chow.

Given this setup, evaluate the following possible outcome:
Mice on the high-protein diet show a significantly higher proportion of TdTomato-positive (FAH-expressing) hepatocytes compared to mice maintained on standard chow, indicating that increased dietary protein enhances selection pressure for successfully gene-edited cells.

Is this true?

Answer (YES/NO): YES